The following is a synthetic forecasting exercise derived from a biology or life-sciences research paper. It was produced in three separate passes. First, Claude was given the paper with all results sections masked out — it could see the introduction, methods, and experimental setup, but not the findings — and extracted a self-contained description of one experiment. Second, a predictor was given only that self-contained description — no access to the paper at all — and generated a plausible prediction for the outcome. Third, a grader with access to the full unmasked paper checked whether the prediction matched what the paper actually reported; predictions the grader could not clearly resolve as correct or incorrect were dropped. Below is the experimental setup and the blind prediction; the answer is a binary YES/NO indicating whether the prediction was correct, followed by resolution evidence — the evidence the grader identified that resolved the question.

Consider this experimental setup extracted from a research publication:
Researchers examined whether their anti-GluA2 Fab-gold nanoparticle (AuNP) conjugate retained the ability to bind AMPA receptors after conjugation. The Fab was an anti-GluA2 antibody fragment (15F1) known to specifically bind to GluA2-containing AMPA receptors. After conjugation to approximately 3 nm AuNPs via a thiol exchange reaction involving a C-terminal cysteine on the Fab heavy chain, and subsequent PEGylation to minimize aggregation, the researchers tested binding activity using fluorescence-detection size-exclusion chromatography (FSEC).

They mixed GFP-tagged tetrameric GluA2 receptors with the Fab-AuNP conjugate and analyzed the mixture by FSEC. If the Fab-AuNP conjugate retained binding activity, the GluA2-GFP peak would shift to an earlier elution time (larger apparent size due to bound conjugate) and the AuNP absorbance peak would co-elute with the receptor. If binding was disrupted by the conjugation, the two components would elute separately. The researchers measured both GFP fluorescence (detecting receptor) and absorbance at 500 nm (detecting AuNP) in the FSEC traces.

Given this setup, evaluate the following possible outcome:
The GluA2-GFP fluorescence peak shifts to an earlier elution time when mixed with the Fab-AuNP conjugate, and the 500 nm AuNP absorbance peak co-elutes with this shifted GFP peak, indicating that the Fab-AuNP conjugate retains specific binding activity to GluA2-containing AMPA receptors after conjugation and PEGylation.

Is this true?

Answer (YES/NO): YES